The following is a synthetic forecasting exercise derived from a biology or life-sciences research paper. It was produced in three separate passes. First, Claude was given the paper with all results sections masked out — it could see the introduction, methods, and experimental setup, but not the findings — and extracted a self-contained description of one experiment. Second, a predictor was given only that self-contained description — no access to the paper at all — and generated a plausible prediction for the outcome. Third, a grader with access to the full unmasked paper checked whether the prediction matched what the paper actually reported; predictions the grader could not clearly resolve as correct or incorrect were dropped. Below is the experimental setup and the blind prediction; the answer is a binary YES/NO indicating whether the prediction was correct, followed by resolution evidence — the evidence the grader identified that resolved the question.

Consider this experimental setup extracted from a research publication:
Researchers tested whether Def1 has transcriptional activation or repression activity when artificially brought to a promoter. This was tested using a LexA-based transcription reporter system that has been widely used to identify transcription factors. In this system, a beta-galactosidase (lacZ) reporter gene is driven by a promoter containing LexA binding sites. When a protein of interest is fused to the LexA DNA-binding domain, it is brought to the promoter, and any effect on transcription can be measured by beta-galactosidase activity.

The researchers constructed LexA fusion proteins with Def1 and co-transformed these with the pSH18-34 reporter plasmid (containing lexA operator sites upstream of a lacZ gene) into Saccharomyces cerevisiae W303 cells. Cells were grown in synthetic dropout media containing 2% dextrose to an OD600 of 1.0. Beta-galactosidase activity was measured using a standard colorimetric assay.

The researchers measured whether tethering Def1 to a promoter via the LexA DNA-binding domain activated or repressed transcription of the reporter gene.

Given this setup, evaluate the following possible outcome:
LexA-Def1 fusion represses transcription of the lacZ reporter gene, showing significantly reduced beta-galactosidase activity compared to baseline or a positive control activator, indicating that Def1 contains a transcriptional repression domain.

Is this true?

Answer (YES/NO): NO